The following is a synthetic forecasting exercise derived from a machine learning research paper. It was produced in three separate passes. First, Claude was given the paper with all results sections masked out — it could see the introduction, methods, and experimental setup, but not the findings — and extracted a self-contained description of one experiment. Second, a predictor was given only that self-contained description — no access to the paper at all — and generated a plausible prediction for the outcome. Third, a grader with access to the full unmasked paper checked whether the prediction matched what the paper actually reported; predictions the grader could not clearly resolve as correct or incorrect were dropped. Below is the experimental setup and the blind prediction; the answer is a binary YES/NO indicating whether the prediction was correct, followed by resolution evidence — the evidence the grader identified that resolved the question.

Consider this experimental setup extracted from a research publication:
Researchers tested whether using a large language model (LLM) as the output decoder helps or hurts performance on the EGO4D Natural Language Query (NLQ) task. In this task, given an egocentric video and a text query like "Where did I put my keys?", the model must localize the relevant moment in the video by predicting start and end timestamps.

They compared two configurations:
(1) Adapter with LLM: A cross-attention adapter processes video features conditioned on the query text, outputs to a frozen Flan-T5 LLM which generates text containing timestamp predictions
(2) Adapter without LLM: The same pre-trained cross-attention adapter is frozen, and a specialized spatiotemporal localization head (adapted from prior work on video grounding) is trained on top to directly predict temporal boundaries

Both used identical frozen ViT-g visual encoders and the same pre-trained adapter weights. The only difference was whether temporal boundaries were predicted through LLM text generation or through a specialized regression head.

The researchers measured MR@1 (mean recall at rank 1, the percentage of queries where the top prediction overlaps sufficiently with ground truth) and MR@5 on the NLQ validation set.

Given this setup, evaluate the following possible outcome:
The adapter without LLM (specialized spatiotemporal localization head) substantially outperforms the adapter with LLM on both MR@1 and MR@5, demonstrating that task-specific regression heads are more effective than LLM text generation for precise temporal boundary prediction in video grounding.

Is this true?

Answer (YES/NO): YES